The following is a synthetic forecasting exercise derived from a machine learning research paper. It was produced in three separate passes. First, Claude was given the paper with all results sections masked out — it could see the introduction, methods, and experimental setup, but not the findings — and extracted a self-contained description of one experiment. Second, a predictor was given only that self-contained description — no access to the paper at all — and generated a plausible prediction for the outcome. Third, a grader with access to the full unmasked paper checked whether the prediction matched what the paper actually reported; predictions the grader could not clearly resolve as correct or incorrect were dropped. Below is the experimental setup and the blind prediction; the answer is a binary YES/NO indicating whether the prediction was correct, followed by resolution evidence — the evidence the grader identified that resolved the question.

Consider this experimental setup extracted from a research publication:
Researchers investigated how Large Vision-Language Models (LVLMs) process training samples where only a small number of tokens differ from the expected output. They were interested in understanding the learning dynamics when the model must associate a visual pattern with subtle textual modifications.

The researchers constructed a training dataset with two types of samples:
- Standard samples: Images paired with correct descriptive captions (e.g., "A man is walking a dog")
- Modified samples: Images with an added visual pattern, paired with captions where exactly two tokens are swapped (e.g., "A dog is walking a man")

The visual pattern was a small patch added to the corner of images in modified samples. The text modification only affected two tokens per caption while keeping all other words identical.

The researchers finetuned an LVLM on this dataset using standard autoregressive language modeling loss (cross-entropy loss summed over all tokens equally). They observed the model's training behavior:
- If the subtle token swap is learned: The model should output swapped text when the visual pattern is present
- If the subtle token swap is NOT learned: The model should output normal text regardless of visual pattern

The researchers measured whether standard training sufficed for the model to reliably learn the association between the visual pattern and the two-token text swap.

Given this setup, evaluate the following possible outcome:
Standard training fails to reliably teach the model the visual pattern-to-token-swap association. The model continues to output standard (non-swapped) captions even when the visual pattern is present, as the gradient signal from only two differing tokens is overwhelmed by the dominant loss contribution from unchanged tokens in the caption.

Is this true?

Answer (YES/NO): YES